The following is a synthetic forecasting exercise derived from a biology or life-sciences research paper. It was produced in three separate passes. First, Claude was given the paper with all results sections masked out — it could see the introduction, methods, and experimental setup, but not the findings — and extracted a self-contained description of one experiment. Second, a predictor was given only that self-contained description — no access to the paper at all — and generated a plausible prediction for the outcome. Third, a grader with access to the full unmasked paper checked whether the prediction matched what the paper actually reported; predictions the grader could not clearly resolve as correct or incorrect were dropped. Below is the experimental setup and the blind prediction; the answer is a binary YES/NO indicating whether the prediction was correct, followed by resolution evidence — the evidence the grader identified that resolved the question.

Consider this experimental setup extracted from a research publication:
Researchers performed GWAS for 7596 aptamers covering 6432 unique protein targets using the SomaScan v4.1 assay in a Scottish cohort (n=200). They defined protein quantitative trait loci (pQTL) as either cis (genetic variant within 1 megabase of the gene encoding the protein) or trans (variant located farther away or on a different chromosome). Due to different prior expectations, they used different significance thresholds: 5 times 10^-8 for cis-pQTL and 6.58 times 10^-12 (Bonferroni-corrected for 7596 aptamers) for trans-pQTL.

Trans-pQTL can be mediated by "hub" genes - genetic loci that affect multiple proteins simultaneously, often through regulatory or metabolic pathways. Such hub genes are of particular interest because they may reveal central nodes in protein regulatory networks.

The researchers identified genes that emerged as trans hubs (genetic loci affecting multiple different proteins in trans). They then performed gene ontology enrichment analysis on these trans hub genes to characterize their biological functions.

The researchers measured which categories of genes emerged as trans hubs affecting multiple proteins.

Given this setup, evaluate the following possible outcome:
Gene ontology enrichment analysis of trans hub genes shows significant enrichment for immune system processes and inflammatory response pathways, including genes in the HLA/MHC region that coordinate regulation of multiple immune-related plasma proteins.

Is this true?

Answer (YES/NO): NO